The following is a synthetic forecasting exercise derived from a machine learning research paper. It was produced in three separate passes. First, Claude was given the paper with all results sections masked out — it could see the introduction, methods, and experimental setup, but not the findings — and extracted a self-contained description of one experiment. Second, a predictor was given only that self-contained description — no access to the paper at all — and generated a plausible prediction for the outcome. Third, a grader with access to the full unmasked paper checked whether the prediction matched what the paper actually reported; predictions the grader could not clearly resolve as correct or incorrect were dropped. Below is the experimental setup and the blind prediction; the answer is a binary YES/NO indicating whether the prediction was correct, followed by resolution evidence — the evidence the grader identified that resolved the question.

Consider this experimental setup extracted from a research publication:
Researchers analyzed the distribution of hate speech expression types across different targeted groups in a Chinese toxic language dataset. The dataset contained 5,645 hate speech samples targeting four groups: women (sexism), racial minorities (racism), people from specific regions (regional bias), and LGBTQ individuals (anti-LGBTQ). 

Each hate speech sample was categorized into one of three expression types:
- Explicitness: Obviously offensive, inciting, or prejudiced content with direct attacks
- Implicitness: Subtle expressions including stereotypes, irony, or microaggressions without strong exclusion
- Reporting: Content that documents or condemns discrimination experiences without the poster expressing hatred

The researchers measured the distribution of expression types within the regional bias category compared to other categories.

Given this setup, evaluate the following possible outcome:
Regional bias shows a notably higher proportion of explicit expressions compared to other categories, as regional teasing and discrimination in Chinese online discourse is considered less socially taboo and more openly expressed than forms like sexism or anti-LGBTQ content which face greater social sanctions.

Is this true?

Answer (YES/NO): NO